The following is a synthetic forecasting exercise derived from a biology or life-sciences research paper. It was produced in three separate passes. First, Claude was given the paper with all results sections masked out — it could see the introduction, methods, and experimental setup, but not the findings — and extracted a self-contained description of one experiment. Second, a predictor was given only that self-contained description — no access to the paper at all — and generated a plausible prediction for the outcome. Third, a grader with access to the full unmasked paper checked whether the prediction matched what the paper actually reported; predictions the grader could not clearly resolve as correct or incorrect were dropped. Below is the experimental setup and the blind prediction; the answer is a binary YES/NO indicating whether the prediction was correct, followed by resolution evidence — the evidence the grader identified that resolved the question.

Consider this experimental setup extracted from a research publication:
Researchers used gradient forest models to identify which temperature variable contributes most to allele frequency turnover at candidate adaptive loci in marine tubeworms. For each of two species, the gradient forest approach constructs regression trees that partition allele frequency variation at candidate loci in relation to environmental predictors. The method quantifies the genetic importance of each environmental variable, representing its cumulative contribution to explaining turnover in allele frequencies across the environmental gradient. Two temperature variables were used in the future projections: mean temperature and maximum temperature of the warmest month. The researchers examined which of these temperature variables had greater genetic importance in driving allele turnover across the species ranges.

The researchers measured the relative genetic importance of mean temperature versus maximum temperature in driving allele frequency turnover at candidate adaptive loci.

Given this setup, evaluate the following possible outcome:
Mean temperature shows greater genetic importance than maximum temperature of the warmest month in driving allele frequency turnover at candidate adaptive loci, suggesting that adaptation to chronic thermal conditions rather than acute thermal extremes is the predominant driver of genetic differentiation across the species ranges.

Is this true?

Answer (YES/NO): NO